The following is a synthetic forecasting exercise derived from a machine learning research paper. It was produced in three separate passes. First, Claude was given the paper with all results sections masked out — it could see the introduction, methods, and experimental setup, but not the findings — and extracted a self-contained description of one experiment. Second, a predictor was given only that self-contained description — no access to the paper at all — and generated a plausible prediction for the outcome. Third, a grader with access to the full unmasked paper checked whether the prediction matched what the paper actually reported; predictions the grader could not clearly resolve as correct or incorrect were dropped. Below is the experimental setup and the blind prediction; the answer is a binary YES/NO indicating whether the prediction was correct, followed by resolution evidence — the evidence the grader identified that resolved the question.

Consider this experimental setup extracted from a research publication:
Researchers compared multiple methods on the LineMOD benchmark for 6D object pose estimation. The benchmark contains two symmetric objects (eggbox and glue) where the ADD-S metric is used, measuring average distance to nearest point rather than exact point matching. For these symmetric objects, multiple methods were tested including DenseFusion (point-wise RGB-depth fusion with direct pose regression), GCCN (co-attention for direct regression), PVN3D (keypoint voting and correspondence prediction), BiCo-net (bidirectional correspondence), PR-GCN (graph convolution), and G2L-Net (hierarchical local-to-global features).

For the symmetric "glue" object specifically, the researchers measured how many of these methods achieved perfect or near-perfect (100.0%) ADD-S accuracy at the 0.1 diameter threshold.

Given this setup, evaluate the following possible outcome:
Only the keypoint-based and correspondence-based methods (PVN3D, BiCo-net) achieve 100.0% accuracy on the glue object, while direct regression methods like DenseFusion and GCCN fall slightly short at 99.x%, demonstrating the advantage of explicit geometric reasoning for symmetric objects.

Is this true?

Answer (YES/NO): NO